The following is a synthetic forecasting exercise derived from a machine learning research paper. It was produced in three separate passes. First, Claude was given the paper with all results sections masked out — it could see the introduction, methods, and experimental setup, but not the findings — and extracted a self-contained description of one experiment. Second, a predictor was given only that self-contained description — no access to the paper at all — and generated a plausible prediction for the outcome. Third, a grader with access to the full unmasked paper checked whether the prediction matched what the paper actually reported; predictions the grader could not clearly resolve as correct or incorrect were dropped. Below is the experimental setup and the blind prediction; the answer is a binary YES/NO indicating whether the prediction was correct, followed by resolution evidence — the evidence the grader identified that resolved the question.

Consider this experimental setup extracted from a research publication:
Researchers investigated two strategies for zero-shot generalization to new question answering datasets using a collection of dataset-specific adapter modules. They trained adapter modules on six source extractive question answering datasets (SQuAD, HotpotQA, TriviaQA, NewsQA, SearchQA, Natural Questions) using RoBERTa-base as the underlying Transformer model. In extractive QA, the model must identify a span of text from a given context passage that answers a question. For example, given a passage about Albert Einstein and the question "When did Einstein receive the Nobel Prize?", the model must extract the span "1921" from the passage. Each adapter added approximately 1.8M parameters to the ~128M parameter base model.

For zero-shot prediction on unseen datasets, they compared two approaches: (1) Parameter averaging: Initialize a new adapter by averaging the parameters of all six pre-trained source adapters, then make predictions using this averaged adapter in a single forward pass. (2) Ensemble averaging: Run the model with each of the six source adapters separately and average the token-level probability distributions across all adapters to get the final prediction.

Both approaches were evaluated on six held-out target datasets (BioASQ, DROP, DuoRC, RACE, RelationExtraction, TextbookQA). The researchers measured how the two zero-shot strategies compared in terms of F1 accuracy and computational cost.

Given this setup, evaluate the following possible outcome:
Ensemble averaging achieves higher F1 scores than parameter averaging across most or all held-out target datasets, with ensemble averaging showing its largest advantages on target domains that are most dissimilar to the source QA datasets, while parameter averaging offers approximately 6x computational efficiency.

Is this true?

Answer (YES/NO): NO